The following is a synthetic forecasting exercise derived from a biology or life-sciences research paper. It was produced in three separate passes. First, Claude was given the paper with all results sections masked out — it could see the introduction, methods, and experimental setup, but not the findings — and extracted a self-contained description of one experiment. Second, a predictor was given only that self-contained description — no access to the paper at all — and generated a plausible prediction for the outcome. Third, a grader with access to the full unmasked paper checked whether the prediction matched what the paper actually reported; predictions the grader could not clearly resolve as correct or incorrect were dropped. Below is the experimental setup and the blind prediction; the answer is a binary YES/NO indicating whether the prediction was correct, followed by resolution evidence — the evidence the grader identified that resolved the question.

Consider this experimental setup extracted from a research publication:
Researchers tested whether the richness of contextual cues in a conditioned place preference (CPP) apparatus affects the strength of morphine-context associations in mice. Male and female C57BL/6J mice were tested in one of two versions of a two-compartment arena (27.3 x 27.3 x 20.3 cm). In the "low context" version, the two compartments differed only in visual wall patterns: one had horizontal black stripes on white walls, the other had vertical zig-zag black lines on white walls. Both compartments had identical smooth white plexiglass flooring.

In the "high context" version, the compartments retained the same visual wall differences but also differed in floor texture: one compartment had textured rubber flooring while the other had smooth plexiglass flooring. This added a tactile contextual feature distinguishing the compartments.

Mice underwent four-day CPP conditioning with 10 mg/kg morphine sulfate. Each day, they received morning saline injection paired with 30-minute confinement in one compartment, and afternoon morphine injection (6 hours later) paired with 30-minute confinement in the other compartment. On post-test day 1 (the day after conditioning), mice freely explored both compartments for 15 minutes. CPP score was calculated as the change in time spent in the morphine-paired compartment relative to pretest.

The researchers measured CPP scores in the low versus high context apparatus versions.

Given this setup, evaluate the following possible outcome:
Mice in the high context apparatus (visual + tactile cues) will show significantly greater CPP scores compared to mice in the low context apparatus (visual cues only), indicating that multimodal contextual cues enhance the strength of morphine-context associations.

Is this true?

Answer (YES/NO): YES